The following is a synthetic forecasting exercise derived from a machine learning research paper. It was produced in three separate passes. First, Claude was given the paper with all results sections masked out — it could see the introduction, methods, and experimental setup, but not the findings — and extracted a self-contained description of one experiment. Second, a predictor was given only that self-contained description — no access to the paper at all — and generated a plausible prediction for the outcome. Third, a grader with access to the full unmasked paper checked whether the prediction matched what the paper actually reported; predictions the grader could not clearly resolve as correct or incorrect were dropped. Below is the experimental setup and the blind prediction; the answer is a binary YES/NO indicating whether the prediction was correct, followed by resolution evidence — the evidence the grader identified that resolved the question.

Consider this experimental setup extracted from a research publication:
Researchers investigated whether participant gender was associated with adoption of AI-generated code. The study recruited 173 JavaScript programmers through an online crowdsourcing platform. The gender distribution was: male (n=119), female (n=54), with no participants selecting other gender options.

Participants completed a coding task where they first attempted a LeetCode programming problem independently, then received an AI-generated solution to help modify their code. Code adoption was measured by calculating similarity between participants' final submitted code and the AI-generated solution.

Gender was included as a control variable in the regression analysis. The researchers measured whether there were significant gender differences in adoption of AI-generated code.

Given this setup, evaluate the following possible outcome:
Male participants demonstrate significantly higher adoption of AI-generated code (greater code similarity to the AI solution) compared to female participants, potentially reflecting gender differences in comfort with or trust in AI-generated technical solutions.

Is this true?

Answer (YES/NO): NO